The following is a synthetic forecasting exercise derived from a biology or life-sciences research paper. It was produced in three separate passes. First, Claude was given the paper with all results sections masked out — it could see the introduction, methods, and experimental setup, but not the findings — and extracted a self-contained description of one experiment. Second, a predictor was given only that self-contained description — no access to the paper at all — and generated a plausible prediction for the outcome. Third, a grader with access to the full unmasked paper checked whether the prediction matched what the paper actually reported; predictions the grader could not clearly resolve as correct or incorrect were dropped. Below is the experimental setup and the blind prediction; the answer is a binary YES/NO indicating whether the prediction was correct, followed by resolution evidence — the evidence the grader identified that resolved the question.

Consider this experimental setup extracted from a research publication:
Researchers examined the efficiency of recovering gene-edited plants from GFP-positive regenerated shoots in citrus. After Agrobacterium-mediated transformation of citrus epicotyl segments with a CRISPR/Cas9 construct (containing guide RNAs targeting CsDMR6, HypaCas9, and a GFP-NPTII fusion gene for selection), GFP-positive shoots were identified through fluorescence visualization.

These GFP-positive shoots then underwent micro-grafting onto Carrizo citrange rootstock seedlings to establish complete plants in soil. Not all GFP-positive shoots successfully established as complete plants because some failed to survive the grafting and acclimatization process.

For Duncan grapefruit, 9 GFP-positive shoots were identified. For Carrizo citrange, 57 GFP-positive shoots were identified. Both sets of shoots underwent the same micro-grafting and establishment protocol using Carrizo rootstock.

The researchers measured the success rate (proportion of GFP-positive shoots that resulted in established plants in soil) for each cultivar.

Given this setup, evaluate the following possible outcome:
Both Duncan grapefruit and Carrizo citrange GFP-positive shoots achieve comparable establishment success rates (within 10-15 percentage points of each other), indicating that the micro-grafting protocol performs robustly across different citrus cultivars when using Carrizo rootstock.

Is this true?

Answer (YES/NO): NO